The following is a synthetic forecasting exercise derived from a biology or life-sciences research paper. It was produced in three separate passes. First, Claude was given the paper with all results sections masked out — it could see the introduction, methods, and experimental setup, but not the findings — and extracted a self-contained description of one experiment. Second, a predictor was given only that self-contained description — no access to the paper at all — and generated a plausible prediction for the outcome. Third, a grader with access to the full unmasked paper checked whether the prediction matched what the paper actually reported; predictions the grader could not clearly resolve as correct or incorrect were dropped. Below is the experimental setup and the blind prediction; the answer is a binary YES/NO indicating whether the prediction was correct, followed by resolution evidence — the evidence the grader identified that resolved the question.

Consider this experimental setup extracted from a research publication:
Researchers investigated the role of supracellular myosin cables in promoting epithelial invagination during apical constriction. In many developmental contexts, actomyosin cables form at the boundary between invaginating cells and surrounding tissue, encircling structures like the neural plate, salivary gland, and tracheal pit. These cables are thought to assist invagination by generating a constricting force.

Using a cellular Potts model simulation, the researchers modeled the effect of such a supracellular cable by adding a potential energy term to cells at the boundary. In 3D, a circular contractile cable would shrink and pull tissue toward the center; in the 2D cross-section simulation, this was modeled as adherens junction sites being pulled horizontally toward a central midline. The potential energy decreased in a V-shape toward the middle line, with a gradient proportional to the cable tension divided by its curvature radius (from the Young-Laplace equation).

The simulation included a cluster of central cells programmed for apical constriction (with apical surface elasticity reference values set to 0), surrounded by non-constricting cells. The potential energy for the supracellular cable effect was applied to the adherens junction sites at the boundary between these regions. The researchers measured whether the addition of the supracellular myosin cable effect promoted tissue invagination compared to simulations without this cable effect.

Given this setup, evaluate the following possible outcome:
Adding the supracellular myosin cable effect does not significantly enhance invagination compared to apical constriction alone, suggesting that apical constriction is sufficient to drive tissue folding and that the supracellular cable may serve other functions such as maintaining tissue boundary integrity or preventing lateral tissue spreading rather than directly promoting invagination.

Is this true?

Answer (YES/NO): NO